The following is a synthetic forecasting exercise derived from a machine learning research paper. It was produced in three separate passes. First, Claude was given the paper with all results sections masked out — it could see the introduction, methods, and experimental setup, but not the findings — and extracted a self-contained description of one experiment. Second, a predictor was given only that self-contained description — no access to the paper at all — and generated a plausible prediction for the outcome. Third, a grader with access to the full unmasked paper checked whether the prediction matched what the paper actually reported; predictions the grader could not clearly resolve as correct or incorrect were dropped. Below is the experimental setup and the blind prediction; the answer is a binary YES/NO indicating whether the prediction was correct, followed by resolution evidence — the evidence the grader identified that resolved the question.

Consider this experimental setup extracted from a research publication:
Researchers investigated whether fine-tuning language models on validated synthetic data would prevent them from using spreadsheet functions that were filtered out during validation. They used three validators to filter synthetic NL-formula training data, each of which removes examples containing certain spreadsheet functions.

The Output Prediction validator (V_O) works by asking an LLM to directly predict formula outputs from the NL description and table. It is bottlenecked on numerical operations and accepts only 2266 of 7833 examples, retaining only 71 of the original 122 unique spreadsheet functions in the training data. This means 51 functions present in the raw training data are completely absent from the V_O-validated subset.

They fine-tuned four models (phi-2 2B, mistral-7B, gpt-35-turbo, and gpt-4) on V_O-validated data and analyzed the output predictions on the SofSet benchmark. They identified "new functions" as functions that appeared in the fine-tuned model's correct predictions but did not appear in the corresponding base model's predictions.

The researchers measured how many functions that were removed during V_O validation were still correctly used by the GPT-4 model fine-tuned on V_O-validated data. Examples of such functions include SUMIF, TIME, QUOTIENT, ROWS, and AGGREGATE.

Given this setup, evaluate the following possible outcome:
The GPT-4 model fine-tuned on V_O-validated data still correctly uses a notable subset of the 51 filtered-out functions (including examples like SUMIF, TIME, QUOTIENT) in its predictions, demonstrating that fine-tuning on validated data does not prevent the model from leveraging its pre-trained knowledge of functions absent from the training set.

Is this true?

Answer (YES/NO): NO